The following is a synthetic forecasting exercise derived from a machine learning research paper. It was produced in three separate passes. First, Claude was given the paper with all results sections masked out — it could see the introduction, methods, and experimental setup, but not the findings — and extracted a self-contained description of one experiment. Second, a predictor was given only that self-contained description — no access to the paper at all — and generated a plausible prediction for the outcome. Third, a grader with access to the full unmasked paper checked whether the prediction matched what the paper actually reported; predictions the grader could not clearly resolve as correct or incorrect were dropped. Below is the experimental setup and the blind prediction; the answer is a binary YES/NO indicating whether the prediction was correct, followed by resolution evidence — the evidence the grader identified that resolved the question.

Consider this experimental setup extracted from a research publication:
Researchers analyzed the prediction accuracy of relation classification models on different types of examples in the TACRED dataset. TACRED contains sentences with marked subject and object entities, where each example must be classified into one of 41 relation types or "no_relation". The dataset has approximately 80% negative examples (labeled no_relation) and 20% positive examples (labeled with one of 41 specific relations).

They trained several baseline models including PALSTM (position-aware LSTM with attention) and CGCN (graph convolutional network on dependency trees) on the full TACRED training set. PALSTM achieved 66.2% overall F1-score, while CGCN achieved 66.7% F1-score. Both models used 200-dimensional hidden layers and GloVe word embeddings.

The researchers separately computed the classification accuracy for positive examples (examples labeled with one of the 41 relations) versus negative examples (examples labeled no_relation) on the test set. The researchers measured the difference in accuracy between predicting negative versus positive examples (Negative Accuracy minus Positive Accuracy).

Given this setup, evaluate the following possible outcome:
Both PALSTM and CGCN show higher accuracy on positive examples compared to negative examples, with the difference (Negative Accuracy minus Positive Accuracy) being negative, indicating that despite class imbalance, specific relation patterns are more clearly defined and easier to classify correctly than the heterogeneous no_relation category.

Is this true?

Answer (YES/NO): NO